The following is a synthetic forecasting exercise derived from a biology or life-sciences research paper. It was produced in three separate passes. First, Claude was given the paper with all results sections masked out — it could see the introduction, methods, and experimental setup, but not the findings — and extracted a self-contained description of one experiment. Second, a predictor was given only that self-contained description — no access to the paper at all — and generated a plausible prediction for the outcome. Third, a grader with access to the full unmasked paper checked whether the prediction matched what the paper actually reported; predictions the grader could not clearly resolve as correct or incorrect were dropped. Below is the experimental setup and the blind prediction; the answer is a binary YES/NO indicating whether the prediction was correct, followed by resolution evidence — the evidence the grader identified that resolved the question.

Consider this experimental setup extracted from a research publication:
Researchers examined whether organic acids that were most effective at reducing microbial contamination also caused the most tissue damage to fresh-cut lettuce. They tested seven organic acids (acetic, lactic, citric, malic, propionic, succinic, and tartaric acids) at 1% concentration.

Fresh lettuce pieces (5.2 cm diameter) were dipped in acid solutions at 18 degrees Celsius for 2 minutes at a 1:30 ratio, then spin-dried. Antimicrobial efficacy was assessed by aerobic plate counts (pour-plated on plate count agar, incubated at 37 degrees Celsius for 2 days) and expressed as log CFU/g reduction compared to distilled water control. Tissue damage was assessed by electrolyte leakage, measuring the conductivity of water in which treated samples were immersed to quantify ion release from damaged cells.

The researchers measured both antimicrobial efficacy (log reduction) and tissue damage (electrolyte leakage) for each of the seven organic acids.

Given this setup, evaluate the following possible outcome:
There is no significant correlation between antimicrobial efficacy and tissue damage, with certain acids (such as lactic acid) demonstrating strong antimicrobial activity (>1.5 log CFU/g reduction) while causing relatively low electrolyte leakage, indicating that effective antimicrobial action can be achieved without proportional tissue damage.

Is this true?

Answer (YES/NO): NO